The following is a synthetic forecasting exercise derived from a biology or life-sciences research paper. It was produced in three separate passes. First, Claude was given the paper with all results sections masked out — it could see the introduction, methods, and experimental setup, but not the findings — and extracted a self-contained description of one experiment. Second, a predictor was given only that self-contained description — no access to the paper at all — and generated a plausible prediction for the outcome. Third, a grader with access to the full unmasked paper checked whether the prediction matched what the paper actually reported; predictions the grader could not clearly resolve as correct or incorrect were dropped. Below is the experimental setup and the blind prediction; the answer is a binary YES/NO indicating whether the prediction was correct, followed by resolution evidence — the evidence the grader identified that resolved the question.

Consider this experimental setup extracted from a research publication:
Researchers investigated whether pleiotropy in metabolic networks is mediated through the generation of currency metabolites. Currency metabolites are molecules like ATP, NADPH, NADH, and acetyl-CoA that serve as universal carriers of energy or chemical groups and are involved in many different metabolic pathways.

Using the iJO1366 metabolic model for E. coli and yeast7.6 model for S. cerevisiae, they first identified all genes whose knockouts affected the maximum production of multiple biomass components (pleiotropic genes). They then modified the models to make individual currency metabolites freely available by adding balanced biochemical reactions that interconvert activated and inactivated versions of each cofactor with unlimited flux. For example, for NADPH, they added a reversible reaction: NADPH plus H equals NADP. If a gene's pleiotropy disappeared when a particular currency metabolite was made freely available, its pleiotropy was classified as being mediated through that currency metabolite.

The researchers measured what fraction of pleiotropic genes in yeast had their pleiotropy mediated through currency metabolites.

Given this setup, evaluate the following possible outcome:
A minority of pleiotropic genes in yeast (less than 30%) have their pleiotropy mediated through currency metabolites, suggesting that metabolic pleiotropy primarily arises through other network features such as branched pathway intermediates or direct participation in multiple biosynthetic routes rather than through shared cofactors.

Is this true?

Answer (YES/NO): NO